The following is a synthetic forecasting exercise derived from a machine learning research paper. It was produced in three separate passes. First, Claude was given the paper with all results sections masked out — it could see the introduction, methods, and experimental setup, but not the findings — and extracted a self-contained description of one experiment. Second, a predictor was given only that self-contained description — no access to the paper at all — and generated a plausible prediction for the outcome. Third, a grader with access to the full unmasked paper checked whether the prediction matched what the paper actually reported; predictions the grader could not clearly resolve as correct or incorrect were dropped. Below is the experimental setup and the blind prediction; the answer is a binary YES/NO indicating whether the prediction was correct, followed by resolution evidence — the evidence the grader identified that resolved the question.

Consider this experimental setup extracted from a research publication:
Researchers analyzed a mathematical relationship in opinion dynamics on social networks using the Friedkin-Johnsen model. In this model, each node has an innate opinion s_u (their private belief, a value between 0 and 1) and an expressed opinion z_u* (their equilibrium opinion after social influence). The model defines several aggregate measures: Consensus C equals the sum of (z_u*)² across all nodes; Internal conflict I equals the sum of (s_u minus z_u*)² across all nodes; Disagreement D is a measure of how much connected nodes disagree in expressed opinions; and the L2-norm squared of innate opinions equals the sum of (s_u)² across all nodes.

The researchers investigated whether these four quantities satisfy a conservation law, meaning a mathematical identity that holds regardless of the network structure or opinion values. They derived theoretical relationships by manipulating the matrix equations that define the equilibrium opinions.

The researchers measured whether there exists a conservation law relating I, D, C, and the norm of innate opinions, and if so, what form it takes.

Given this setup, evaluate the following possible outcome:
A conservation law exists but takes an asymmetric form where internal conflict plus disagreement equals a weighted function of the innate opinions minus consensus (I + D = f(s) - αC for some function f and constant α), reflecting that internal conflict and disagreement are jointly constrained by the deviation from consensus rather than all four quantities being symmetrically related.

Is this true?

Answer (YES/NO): NO